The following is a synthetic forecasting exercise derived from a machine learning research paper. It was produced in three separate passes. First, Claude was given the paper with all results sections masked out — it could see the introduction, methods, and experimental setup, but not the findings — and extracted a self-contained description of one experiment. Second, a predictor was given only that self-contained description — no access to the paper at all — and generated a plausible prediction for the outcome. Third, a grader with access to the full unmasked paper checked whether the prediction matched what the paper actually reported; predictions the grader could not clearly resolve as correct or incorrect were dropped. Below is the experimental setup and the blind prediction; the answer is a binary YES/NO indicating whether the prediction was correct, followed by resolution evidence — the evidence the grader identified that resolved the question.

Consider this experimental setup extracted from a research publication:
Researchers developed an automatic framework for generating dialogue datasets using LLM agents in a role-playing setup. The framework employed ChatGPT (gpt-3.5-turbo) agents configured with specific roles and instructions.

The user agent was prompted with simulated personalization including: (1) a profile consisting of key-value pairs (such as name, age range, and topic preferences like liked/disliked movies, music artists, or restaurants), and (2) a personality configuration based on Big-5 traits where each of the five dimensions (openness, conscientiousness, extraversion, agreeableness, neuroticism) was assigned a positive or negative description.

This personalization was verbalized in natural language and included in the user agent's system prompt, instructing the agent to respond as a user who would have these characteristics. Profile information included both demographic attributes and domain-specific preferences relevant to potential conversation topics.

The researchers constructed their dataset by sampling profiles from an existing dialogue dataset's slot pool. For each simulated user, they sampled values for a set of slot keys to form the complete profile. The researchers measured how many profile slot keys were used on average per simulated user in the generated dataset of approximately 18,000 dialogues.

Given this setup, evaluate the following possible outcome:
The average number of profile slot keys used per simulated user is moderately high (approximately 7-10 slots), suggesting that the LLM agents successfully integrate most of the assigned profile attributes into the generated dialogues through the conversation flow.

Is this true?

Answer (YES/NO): YES